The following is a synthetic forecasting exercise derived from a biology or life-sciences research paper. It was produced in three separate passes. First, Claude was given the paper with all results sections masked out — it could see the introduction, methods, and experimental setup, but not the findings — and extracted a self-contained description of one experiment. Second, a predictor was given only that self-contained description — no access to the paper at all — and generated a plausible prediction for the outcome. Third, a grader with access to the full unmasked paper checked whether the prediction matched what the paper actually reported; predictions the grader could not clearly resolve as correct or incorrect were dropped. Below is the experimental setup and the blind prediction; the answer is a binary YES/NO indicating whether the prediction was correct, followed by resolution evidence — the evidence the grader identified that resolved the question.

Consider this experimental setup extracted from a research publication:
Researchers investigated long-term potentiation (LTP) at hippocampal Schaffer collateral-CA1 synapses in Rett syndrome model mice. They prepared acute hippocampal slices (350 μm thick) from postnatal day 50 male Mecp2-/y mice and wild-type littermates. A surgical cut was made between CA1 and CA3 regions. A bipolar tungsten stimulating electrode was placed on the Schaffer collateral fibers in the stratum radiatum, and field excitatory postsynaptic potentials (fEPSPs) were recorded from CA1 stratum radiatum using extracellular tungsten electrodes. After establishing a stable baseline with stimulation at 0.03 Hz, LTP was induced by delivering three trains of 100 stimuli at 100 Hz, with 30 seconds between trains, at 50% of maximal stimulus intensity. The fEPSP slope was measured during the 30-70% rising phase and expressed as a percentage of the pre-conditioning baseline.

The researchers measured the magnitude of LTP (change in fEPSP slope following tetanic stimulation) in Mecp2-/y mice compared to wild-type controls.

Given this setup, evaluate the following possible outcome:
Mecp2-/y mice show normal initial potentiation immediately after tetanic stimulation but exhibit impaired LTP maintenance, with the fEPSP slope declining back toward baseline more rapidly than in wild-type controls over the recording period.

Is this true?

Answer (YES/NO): NO